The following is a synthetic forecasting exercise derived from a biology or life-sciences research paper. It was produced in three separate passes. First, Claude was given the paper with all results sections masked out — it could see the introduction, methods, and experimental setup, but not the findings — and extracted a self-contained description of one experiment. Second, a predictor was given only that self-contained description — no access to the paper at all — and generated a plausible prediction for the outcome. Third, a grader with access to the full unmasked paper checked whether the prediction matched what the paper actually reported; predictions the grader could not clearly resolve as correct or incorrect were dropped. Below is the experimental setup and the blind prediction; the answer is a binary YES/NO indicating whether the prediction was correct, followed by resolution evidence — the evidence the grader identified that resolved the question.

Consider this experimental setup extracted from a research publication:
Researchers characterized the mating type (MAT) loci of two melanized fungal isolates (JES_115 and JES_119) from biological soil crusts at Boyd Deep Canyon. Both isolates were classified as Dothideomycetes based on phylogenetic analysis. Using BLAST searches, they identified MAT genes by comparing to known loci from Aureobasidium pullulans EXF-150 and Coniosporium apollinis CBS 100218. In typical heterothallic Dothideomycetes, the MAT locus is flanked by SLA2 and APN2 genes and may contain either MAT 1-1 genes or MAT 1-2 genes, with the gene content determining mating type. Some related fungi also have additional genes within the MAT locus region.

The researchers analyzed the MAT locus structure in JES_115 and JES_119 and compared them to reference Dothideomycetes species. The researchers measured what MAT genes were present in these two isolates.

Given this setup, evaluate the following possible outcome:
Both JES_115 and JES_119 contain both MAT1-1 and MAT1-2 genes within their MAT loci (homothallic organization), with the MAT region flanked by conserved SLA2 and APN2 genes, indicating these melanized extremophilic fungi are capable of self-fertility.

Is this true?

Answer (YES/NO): NO